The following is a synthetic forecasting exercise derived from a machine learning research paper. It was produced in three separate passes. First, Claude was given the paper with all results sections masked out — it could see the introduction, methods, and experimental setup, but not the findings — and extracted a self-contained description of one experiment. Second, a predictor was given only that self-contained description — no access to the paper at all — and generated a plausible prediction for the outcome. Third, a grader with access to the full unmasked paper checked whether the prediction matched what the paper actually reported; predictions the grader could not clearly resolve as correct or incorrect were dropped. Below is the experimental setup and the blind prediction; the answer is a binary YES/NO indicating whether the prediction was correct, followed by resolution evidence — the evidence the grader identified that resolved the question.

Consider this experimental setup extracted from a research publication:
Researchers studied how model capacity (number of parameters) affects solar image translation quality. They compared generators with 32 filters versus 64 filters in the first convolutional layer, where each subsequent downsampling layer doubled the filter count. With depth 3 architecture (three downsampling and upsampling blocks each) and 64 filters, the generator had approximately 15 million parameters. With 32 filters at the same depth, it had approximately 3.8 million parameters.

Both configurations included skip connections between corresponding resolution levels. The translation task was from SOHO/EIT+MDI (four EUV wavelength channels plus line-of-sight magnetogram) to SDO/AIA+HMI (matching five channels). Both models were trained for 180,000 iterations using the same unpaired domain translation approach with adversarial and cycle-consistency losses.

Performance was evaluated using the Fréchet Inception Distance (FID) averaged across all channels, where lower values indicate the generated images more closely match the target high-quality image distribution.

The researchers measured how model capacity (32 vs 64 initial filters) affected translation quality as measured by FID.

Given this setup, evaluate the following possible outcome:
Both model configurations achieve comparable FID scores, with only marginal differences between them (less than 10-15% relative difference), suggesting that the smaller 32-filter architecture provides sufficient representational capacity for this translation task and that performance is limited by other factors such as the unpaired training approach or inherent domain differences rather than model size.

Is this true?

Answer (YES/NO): NO